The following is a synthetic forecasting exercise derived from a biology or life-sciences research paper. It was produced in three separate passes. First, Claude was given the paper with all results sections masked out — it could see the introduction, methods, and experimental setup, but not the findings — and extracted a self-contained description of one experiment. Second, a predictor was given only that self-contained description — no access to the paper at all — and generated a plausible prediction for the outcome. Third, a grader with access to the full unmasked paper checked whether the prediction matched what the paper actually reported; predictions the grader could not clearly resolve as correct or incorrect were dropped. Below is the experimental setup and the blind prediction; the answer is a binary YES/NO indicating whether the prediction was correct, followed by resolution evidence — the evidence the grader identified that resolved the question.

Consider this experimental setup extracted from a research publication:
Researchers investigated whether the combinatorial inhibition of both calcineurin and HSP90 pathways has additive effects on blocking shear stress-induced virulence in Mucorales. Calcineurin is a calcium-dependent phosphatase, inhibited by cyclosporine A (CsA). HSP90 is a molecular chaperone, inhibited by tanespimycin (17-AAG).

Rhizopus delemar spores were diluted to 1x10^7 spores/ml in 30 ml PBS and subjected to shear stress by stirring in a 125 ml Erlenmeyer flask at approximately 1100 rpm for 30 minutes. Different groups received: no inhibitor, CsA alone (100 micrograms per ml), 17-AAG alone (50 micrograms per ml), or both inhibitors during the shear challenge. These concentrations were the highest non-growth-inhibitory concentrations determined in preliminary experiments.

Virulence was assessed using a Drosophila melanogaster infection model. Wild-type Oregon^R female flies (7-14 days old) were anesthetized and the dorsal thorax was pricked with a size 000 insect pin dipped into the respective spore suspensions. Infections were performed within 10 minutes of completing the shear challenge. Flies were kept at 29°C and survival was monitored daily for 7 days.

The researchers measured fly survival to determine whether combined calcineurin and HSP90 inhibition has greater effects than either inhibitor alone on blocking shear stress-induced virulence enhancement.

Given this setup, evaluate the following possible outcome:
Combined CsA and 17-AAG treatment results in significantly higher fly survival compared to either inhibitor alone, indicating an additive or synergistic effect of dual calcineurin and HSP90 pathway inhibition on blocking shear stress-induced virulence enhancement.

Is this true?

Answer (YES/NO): NO